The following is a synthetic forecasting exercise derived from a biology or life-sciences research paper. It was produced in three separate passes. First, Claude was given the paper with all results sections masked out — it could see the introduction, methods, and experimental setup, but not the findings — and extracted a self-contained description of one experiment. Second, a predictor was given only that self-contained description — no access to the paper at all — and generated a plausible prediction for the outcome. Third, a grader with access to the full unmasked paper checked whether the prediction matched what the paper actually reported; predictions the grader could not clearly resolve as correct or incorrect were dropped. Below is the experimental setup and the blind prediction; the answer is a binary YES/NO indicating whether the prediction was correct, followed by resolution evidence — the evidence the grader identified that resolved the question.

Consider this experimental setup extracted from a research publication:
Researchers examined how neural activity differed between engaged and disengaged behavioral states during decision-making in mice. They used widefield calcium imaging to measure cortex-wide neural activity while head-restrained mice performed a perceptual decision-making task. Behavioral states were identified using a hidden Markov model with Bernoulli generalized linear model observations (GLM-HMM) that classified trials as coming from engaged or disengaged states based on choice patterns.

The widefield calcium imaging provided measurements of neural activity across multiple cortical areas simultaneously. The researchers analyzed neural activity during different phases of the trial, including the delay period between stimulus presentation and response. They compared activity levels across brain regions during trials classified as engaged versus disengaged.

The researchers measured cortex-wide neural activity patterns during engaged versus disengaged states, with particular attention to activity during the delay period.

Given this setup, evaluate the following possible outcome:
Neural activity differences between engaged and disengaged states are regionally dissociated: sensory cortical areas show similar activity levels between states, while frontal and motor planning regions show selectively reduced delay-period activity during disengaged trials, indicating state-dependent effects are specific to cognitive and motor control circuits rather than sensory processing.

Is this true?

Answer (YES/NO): NO